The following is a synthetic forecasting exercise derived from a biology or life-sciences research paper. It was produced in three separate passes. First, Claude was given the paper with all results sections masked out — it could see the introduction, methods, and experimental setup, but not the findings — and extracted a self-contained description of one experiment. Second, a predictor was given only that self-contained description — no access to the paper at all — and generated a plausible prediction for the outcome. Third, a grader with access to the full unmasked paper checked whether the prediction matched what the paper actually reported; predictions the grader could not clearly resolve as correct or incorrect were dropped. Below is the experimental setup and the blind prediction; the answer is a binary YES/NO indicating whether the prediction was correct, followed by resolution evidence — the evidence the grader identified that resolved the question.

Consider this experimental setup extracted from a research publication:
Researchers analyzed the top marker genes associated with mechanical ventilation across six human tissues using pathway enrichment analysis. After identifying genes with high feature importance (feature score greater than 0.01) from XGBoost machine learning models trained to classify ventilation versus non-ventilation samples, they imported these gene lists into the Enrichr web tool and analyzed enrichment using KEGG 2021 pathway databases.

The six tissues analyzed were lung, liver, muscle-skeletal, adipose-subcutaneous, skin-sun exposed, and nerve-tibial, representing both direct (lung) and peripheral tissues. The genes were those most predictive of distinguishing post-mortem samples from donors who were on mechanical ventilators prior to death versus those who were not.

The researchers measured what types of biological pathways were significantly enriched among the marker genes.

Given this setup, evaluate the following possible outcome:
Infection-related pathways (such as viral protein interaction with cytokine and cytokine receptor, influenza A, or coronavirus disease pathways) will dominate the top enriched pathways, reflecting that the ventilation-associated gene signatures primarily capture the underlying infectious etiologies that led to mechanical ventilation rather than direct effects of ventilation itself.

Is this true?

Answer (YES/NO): NO